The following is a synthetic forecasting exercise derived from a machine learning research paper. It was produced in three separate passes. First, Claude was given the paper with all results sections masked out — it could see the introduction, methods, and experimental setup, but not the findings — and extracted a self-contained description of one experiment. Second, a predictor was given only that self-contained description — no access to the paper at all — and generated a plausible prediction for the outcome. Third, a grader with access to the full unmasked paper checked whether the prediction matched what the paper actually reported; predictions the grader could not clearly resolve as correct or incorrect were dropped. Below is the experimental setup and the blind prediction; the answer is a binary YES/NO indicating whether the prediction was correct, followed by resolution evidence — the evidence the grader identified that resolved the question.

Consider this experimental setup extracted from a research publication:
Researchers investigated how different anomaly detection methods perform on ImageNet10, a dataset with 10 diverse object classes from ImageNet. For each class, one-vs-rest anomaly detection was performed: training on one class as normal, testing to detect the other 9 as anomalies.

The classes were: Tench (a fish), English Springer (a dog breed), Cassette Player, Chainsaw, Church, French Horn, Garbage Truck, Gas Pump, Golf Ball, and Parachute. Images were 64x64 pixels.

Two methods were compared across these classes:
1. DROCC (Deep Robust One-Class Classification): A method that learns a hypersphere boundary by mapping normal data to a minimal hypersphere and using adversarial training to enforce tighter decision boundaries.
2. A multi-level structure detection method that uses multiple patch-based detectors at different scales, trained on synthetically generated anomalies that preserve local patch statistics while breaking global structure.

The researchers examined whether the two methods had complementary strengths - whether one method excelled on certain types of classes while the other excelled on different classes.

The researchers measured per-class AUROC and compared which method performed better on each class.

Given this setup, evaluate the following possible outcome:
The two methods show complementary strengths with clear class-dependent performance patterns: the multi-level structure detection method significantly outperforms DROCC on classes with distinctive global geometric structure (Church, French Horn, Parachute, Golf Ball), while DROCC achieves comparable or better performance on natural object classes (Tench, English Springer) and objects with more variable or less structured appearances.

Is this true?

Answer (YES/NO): NO